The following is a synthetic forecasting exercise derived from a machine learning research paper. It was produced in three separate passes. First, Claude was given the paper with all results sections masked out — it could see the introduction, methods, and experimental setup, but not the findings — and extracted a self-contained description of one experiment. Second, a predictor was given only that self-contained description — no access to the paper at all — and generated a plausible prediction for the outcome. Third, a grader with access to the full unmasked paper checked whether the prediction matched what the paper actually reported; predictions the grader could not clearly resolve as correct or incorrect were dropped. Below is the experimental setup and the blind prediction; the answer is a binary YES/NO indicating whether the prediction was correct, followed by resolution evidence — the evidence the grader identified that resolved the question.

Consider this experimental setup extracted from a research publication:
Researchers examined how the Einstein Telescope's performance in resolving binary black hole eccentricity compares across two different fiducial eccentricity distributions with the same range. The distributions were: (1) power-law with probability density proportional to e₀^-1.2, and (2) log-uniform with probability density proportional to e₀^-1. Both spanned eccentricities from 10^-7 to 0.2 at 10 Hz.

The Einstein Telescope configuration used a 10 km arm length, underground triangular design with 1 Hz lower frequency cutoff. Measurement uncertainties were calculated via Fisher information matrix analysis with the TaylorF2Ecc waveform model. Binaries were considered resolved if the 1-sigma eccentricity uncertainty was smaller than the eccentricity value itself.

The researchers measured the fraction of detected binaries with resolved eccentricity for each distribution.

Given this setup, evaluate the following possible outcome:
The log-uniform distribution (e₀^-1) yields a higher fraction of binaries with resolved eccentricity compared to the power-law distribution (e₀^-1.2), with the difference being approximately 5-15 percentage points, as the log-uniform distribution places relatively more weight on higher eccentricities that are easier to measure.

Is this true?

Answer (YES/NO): NO